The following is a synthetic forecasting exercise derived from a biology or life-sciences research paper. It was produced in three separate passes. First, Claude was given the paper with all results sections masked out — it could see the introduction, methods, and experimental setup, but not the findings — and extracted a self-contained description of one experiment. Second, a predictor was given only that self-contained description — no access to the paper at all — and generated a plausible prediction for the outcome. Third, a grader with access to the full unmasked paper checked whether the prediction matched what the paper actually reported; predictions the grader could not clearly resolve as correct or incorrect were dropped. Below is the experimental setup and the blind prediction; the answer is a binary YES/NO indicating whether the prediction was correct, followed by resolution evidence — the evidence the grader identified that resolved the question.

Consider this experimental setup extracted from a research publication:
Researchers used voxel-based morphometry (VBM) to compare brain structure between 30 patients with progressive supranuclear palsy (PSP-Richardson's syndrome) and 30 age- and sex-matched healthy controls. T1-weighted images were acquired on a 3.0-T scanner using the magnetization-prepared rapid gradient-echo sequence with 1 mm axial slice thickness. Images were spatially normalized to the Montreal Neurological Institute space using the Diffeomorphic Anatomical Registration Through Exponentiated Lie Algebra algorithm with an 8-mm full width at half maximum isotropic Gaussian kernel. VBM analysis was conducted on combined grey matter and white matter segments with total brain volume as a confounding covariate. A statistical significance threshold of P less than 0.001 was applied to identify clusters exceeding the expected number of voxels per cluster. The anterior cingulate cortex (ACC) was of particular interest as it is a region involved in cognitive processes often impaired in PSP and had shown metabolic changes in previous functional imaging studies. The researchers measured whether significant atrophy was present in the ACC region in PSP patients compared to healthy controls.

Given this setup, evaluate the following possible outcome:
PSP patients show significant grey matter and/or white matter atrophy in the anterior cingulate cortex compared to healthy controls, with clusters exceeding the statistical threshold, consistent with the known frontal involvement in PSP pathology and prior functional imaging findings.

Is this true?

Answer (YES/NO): NO